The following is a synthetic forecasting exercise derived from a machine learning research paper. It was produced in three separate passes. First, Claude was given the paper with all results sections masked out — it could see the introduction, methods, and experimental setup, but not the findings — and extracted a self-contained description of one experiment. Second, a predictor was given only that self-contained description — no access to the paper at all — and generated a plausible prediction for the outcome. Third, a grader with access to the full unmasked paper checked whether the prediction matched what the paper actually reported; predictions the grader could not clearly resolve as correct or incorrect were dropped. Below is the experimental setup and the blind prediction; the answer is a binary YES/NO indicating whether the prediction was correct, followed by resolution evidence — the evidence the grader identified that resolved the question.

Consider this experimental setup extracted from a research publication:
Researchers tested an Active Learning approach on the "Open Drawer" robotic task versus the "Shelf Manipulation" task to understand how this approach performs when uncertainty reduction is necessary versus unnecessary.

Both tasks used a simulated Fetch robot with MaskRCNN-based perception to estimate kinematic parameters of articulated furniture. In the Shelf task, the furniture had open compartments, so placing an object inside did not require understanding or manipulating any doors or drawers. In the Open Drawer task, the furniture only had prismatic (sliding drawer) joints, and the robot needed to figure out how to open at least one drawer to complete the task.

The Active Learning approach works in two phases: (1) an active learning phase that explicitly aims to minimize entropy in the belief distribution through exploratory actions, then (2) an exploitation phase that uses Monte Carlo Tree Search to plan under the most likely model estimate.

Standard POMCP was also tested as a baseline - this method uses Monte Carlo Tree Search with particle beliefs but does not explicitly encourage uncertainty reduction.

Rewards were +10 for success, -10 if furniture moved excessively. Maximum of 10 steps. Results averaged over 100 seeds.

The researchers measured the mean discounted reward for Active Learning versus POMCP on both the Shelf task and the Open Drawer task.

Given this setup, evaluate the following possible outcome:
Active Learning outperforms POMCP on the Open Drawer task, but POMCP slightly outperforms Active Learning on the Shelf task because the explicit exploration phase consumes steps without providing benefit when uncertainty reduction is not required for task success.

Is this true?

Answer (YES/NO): NO